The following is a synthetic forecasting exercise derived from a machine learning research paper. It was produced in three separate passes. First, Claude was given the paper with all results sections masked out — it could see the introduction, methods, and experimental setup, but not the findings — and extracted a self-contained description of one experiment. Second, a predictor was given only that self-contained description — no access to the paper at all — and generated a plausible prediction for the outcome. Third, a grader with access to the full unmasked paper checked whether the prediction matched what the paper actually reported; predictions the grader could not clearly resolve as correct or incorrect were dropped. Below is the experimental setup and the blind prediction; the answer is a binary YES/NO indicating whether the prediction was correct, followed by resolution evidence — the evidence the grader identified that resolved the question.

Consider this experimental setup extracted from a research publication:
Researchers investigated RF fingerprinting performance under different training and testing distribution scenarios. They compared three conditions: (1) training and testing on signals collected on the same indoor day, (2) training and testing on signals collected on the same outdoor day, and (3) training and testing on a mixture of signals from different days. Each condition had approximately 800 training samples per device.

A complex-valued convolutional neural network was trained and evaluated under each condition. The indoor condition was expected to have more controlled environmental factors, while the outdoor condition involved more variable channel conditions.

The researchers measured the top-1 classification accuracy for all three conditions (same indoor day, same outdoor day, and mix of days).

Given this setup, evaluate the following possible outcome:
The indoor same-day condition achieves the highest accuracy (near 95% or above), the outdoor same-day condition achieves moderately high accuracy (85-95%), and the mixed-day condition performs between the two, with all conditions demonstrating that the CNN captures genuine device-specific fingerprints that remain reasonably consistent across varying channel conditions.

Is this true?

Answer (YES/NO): NO